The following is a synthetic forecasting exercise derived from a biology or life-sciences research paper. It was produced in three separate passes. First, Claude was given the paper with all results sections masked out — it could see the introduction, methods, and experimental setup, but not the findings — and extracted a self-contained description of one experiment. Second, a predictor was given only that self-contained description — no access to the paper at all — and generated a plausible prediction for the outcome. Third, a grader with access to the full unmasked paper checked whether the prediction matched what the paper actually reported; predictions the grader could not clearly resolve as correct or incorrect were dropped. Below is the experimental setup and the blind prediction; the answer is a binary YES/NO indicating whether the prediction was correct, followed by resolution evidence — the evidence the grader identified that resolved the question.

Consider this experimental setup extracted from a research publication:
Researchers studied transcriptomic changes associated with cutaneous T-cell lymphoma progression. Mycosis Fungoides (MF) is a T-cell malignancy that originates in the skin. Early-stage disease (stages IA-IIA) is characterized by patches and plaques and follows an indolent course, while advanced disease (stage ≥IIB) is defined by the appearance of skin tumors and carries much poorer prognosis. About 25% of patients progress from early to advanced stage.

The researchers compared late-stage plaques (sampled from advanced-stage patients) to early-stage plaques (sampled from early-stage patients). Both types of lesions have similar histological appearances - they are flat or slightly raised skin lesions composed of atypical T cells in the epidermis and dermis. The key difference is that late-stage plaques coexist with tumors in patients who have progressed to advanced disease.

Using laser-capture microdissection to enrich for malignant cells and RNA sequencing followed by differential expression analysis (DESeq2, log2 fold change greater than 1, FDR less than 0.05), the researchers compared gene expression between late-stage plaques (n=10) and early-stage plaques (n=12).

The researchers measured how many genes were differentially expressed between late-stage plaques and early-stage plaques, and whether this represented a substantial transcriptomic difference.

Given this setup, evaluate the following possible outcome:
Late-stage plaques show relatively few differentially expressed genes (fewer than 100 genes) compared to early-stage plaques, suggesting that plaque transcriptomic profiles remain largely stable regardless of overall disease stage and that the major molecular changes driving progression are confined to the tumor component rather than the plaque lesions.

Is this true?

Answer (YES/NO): NO